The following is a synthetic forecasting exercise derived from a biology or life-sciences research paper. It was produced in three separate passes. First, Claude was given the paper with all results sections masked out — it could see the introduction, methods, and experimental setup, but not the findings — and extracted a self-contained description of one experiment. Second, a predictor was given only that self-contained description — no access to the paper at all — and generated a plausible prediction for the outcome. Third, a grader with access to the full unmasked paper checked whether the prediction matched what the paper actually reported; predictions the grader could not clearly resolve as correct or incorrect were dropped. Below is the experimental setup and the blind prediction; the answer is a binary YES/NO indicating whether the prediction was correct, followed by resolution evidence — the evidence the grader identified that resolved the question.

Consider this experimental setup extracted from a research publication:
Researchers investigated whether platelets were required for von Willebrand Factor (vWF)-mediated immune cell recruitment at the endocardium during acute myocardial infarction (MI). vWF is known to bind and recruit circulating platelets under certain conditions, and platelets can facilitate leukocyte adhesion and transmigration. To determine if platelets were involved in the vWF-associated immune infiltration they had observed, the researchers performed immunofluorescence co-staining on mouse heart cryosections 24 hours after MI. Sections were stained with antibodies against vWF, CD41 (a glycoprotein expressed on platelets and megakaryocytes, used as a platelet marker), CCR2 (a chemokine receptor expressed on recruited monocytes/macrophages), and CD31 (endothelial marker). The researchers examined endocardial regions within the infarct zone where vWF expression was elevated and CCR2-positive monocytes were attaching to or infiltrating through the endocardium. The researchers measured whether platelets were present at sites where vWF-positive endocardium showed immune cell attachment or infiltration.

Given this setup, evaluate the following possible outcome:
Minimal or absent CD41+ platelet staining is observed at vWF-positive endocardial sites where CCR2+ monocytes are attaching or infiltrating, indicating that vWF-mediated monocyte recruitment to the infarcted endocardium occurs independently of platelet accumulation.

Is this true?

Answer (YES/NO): NO